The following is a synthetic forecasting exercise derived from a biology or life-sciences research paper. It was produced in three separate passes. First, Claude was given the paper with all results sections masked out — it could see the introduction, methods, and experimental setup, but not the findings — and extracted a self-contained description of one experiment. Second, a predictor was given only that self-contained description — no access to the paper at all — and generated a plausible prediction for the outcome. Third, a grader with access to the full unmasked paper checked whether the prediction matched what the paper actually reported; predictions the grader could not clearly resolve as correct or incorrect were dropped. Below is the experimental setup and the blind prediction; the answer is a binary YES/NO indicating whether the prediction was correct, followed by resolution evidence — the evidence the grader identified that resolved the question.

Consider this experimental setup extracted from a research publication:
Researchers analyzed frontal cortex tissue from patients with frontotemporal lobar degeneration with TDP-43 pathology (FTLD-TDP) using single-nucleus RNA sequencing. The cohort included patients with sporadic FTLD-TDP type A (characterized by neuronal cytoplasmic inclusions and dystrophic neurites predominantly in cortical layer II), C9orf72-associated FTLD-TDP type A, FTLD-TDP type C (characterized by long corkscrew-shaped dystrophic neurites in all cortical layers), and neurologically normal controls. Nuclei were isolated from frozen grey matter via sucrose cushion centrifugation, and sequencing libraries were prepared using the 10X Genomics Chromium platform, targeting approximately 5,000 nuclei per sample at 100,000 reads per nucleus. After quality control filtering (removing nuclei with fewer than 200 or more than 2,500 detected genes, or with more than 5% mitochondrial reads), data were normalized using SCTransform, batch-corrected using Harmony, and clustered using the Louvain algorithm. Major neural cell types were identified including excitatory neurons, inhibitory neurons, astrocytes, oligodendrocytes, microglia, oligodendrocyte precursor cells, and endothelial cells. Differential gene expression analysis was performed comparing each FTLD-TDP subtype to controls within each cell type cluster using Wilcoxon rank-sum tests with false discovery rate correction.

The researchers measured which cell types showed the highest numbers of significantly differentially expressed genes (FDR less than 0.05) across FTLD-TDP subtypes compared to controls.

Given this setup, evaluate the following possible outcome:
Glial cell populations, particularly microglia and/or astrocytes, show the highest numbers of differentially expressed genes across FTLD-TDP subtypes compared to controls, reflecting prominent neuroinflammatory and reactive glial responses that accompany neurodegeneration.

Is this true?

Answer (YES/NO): NO